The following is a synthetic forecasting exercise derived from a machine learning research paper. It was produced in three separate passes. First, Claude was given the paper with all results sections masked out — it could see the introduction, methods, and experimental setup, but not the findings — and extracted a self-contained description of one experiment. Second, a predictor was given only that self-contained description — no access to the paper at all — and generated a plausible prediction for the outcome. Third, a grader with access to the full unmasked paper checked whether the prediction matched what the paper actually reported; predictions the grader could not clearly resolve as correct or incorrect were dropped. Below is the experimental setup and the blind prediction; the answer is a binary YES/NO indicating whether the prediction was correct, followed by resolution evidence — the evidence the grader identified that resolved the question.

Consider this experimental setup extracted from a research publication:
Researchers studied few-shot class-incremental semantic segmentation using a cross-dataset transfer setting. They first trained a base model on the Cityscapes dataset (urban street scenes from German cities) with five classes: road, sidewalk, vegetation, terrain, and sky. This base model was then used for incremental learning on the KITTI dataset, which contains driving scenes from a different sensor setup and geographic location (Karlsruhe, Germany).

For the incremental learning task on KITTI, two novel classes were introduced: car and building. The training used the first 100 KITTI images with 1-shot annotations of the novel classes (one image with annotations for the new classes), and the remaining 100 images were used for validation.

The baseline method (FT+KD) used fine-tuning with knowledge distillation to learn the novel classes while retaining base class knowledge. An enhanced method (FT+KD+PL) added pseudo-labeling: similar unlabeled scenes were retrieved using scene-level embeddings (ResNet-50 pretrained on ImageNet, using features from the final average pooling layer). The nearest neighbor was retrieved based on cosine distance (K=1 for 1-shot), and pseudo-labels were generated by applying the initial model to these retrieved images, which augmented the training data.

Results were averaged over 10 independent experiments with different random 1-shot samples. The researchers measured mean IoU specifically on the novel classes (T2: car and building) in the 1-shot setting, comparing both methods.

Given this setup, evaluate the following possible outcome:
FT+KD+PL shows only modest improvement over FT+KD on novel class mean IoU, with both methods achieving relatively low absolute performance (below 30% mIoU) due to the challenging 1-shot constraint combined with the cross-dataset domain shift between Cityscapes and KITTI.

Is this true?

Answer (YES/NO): NO